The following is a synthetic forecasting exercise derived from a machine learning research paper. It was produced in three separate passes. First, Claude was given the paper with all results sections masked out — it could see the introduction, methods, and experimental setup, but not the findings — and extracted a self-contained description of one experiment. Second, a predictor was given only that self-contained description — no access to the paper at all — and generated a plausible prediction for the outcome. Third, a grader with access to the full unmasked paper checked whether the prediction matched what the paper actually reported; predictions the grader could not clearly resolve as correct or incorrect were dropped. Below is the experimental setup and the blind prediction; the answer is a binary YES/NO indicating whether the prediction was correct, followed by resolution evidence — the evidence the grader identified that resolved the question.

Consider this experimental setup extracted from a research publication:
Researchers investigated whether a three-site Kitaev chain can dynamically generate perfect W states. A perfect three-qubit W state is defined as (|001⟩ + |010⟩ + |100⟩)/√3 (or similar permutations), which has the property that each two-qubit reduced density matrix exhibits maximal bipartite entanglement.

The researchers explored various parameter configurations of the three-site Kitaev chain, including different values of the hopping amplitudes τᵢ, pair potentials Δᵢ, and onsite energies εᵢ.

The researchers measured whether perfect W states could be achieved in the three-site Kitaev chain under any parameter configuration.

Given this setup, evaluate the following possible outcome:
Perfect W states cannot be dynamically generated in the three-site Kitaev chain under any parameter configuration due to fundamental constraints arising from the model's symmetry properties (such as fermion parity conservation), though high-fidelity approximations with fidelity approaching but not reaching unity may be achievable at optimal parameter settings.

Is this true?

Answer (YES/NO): YES